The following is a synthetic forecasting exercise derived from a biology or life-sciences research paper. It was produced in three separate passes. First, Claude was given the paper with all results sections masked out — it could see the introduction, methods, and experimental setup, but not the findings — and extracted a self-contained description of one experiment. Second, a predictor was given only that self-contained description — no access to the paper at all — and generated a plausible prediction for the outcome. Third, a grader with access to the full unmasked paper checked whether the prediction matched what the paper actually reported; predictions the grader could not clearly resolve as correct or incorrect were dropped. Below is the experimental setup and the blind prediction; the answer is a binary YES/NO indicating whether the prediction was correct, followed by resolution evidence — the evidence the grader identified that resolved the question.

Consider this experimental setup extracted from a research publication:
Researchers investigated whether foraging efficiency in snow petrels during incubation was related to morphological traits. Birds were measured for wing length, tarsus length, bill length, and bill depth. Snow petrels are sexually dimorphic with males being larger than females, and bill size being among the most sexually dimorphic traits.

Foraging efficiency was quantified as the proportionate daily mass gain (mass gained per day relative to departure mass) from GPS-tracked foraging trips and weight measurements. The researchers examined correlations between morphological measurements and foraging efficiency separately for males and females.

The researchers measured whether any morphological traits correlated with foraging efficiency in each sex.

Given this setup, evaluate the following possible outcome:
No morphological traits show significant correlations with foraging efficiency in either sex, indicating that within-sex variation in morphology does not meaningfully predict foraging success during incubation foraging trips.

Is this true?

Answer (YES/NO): NO